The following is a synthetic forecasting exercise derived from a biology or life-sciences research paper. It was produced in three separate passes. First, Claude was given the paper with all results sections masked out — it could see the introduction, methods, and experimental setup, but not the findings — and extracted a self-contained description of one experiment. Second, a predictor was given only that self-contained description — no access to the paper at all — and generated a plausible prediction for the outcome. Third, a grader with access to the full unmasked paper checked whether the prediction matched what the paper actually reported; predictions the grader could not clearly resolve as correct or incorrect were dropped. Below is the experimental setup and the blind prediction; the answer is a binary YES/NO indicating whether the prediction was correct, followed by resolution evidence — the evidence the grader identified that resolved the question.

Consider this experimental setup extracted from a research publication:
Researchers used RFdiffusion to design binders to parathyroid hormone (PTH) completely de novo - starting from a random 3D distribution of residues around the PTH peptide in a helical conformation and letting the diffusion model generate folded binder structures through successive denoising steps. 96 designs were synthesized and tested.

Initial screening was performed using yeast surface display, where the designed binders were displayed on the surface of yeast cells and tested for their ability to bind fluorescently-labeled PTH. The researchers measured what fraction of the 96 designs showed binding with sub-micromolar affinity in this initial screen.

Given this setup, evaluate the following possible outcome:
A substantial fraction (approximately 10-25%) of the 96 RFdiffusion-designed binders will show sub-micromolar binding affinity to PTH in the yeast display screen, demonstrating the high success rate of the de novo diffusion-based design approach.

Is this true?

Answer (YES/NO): NO